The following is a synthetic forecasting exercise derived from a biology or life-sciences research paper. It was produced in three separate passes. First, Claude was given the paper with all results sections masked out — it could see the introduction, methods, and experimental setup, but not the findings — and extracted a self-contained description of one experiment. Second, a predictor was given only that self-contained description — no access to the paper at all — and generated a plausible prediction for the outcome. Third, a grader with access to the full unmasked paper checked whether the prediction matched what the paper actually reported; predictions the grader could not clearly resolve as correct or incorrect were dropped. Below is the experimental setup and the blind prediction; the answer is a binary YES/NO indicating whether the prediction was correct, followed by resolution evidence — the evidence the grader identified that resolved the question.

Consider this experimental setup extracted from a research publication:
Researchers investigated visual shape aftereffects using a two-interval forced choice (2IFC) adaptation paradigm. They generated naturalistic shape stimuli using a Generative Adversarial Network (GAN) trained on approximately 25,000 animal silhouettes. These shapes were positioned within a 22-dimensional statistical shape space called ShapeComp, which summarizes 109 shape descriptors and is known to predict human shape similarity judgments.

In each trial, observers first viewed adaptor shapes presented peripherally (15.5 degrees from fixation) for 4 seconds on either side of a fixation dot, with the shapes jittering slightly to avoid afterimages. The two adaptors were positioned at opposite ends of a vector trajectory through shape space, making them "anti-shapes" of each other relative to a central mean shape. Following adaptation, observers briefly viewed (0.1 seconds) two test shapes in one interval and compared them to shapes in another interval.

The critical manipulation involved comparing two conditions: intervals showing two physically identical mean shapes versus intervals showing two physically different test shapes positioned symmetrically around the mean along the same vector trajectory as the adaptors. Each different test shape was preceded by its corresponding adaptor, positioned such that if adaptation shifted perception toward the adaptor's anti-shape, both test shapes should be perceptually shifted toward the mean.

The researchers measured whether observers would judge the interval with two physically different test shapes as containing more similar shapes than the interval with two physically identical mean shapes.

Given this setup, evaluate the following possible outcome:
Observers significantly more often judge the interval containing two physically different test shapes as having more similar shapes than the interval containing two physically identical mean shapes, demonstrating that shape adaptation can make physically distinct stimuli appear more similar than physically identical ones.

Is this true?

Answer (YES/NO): YES